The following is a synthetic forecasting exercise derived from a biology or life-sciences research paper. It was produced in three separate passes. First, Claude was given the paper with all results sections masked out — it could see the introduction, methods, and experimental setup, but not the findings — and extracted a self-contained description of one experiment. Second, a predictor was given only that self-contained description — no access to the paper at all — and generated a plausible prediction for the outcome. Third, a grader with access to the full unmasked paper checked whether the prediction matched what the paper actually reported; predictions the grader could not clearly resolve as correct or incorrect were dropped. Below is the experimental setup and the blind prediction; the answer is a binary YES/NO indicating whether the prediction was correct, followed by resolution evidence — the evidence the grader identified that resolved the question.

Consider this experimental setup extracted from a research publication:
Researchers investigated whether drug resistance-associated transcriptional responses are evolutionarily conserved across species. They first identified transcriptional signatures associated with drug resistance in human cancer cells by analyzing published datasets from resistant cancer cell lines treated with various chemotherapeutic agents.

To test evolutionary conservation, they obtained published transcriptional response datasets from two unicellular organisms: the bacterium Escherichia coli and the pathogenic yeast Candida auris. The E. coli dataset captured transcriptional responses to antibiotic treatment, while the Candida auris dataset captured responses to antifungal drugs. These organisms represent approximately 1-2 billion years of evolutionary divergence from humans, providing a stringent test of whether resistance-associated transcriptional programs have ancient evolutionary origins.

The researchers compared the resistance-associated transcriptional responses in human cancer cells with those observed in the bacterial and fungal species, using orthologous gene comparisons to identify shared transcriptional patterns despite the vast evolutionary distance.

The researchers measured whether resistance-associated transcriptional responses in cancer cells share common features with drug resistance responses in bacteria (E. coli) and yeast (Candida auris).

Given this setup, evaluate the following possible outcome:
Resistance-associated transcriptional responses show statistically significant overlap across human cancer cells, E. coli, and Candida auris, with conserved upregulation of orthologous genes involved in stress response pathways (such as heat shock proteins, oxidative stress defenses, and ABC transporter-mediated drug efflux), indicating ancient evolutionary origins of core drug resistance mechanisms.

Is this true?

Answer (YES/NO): NO